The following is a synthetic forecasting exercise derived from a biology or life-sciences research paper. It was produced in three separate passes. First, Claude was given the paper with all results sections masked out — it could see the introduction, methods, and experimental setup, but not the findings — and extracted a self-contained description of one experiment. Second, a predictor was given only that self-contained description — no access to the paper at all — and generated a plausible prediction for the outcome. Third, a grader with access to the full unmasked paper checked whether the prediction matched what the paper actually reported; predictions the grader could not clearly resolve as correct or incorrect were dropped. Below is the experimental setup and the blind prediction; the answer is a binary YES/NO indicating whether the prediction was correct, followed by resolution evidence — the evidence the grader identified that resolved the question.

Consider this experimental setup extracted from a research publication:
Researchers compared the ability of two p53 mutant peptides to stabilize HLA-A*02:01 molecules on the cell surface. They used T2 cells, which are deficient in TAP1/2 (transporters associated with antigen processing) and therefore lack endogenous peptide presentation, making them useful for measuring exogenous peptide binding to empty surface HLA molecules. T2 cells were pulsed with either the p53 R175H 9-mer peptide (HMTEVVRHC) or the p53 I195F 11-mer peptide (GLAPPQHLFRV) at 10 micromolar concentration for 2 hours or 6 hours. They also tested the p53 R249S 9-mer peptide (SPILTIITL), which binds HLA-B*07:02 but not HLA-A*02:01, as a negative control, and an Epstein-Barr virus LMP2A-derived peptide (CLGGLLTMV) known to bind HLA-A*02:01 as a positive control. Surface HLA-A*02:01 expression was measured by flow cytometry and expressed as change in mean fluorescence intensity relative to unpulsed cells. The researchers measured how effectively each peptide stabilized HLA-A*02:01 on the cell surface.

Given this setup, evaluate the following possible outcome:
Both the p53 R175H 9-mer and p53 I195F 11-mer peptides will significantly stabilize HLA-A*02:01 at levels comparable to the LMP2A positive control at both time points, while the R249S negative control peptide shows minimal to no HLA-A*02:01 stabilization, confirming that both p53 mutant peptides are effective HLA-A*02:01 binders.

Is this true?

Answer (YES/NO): NO